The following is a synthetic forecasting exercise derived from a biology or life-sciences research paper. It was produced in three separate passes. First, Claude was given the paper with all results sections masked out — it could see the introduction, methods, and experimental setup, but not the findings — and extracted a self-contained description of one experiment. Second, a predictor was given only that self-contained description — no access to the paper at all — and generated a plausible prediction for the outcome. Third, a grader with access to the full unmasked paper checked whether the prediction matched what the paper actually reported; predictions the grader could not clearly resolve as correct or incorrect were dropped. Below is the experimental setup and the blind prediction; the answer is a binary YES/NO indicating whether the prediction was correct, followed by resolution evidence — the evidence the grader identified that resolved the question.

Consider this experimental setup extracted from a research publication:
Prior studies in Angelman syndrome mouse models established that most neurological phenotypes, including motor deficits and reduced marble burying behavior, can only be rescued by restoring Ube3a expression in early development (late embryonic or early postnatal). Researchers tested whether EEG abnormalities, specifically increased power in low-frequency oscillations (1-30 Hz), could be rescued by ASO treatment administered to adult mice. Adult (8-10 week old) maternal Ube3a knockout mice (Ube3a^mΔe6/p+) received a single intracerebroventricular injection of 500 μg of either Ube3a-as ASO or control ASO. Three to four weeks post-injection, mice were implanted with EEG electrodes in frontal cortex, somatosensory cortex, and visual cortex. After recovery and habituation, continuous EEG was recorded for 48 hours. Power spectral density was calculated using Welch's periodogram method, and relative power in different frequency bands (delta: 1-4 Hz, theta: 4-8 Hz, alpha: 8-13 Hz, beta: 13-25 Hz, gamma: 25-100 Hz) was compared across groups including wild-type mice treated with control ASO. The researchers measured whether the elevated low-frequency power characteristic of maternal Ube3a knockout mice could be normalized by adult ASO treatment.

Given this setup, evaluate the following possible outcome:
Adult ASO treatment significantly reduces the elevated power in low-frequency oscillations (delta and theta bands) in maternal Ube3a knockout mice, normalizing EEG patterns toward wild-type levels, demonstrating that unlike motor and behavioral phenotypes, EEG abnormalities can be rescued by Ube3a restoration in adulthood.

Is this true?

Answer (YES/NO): NO